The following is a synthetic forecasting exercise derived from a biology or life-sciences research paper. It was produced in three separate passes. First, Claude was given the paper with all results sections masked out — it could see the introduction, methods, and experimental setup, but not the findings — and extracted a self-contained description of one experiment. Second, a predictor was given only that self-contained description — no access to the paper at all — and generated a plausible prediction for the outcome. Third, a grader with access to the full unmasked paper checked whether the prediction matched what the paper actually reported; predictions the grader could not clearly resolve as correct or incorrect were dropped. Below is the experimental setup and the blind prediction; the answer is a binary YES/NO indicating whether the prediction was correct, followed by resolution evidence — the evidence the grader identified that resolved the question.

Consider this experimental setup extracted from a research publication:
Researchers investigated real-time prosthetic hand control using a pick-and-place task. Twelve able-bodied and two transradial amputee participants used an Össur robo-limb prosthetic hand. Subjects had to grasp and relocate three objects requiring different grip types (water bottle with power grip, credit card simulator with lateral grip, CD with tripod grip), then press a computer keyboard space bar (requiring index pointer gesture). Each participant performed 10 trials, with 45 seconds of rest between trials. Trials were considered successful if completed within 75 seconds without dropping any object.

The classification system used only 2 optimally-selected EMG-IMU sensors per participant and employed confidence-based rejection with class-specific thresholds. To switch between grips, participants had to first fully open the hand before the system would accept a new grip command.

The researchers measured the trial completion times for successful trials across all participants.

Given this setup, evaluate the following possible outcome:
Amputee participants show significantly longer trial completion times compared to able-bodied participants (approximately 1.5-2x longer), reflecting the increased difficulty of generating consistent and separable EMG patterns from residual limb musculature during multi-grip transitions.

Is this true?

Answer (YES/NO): NO